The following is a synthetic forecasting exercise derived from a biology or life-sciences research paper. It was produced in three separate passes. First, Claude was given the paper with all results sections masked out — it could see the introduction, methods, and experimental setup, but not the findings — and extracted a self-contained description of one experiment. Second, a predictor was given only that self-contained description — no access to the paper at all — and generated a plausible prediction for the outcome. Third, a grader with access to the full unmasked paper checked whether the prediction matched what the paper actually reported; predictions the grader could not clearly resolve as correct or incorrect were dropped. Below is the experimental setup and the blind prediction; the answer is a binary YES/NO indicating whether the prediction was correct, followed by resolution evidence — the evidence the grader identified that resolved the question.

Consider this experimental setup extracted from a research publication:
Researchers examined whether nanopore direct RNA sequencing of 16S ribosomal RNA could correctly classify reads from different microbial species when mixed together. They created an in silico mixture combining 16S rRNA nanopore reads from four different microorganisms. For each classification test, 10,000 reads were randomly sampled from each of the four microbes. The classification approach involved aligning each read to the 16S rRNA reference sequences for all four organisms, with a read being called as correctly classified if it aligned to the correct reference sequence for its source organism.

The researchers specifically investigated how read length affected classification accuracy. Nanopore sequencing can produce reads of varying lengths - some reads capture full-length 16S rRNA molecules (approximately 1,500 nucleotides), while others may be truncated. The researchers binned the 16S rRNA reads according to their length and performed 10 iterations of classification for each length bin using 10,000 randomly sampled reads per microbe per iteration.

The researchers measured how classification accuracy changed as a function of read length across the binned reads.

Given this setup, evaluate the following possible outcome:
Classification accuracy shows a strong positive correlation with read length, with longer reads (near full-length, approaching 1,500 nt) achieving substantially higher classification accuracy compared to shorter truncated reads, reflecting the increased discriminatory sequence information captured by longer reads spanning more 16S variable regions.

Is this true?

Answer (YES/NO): YES